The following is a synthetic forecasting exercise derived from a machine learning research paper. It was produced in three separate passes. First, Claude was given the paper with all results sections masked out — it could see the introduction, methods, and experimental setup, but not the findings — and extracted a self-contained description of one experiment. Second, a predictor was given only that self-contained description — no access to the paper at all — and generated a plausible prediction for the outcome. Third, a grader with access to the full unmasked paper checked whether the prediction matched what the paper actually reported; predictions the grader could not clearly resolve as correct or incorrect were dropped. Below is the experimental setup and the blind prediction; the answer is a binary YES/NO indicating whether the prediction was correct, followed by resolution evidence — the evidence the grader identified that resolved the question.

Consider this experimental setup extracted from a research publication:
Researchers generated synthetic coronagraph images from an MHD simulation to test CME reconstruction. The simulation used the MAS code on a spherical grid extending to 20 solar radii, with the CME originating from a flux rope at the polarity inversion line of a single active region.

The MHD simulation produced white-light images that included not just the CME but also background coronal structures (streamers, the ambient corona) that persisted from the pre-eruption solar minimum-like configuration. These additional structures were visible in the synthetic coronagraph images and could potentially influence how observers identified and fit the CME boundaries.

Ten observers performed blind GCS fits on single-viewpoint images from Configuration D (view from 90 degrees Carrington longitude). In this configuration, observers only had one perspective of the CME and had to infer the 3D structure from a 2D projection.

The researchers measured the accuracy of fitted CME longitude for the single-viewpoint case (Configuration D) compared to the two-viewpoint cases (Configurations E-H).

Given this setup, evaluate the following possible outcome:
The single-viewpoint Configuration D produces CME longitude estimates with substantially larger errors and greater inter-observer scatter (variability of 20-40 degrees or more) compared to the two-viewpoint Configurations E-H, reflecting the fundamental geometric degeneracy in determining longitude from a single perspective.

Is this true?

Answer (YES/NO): YES